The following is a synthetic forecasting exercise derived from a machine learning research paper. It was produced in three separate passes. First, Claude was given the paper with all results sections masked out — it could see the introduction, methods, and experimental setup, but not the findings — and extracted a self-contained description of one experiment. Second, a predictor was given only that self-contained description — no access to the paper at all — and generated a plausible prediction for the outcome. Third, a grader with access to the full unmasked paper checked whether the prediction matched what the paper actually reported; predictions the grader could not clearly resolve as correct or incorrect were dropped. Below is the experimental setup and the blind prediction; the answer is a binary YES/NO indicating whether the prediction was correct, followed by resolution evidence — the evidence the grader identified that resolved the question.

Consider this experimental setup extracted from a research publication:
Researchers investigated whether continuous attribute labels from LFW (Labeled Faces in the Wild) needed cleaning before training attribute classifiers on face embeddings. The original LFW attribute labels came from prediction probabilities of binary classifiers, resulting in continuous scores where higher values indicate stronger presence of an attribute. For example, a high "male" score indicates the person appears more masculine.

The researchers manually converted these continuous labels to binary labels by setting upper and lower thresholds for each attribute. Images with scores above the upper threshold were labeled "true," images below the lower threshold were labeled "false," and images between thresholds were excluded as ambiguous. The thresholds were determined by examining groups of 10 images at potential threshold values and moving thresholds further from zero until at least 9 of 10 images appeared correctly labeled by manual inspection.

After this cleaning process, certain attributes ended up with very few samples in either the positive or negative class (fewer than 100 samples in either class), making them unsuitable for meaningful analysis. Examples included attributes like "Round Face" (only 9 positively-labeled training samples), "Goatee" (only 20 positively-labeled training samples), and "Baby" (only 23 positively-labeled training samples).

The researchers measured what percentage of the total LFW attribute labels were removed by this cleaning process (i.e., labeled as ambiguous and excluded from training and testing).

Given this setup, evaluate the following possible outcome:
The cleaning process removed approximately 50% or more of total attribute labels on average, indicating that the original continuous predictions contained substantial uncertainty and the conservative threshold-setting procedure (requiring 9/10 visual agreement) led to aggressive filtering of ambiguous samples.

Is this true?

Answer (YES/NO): YES